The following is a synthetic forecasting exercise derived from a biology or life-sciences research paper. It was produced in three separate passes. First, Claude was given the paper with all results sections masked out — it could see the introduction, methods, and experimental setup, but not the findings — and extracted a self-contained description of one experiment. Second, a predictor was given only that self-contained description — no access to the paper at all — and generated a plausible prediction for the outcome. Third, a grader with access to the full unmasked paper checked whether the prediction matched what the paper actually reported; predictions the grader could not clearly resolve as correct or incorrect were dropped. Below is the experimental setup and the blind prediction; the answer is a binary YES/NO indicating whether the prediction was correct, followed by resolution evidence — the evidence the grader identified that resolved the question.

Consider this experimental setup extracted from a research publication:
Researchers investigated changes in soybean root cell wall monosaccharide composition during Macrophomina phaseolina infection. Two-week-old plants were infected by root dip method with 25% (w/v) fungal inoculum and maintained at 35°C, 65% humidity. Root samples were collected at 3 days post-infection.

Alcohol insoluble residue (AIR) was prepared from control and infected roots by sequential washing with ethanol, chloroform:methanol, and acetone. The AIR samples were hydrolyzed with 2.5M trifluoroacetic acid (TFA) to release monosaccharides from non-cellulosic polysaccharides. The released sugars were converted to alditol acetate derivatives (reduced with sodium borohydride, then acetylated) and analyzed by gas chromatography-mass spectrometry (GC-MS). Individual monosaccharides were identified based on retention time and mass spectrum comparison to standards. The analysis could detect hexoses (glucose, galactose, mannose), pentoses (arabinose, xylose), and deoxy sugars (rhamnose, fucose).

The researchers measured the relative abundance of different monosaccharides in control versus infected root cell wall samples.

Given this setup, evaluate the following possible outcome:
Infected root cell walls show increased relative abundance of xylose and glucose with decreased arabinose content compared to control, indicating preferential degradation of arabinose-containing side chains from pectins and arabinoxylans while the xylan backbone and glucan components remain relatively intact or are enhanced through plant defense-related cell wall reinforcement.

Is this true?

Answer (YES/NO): NO